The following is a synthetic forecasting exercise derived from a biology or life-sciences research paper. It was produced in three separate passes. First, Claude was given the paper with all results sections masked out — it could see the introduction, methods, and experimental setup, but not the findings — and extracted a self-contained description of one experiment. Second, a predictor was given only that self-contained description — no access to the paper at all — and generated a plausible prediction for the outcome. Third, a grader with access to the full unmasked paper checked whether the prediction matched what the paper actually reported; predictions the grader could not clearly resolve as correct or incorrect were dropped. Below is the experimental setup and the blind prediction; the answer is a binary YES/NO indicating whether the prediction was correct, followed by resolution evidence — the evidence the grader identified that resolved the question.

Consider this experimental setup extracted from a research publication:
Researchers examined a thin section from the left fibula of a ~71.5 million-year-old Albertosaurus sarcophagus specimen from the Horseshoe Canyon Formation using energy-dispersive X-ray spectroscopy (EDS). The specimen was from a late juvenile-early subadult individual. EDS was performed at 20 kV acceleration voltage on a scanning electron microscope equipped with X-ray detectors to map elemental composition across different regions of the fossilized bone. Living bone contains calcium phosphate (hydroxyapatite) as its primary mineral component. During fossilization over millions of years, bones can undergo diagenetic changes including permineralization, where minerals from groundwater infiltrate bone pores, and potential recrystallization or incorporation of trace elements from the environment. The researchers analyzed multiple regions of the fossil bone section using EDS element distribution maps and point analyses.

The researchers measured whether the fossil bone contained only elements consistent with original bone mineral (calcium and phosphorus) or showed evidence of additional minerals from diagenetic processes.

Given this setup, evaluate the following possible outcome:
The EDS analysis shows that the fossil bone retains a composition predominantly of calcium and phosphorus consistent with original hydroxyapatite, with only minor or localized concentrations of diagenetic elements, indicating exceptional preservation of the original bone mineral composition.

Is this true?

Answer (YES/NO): NO